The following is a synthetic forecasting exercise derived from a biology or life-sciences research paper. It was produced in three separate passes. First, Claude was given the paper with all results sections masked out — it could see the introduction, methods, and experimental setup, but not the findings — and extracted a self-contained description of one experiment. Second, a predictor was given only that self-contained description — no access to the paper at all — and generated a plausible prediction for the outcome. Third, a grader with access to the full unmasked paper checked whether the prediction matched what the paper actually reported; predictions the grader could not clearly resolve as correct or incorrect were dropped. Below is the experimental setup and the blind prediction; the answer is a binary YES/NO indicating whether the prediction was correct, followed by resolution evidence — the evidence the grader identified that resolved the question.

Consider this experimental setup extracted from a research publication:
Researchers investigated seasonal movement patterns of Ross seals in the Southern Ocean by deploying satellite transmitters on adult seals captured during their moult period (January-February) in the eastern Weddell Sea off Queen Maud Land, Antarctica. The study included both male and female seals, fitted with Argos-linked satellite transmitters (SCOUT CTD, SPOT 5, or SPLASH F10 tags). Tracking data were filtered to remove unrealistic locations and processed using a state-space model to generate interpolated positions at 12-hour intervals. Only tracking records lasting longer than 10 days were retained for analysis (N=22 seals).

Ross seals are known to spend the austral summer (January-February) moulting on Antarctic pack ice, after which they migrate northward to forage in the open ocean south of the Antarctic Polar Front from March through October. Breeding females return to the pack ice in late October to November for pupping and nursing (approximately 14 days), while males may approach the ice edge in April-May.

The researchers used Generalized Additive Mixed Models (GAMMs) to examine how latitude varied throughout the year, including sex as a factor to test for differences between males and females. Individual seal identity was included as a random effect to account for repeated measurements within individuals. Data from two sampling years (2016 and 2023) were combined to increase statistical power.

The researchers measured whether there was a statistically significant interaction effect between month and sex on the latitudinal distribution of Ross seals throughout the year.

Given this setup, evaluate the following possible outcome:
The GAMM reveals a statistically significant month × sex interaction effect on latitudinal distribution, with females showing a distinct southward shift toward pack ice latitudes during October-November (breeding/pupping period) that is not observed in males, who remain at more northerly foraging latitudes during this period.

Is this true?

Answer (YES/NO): NO